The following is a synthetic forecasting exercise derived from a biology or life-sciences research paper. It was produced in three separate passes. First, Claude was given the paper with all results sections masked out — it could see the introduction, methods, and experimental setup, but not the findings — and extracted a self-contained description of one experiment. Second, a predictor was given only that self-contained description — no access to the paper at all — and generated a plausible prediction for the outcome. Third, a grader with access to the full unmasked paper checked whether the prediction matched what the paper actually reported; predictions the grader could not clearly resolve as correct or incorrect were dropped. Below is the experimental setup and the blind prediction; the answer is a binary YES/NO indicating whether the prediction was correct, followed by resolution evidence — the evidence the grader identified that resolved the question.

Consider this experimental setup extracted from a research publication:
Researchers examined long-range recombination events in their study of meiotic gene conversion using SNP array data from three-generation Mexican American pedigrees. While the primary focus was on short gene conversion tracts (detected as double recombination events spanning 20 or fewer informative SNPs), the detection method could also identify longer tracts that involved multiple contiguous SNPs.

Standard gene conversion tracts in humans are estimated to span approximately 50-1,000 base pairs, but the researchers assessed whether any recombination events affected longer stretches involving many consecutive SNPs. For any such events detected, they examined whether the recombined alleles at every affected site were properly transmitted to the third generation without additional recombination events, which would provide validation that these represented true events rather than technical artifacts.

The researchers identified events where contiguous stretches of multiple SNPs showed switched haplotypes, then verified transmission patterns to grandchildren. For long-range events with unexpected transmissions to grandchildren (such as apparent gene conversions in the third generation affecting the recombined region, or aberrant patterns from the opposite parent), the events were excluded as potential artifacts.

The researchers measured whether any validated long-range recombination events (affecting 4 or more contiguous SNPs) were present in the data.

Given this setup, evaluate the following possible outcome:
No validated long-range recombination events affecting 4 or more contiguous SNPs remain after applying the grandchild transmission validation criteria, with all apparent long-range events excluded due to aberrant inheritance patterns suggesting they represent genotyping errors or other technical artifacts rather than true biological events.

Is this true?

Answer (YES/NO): NO